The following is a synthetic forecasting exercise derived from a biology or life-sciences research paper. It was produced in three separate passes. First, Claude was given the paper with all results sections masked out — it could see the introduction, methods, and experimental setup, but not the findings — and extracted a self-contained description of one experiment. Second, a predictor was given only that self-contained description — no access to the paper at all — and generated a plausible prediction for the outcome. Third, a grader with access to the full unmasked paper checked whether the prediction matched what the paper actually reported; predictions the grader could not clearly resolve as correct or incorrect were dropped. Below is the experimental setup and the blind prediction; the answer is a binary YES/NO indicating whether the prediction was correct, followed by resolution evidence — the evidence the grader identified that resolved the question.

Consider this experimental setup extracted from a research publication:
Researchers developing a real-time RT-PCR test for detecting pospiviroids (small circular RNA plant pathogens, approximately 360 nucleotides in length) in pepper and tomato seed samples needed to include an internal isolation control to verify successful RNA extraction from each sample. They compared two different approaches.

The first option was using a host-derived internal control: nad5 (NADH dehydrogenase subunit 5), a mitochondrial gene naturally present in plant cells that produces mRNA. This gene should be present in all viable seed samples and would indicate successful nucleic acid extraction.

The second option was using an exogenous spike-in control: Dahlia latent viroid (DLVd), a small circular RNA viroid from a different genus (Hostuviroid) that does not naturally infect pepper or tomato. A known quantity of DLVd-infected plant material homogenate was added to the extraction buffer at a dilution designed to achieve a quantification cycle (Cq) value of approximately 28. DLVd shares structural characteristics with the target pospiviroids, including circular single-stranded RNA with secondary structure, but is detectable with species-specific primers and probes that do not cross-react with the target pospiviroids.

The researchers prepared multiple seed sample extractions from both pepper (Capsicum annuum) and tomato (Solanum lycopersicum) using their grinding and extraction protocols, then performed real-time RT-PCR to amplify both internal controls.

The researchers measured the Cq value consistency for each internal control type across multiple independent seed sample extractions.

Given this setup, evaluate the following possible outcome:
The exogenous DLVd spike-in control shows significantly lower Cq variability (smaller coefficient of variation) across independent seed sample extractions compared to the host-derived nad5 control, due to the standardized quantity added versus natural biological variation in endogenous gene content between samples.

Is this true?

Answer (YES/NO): YES